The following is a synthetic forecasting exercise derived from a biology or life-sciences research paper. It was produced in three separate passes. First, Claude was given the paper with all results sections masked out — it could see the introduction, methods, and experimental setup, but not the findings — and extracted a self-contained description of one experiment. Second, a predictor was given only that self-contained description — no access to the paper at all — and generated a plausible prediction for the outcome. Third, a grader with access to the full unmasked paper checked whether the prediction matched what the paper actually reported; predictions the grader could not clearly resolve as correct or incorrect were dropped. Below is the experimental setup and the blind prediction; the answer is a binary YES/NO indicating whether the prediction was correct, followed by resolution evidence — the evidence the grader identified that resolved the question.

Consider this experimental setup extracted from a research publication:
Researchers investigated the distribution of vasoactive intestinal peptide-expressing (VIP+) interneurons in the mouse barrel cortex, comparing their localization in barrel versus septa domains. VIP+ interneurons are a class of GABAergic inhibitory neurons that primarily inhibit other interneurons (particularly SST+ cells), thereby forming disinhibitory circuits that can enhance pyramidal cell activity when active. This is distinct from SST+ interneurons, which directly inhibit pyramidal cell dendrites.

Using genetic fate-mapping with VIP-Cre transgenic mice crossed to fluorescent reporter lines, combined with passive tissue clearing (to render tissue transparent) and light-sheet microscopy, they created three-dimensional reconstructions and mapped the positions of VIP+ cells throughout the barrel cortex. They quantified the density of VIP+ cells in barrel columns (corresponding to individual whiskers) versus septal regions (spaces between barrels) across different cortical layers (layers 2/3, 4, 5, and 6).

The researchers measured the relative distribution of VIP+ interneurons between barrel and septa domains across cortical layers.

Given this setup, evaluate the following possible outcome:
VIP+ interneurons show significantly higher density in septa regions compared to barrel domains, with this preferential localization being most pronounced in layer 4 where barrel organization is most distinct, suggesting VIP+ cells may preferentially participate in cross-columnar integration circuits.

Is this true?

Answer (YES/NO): YES